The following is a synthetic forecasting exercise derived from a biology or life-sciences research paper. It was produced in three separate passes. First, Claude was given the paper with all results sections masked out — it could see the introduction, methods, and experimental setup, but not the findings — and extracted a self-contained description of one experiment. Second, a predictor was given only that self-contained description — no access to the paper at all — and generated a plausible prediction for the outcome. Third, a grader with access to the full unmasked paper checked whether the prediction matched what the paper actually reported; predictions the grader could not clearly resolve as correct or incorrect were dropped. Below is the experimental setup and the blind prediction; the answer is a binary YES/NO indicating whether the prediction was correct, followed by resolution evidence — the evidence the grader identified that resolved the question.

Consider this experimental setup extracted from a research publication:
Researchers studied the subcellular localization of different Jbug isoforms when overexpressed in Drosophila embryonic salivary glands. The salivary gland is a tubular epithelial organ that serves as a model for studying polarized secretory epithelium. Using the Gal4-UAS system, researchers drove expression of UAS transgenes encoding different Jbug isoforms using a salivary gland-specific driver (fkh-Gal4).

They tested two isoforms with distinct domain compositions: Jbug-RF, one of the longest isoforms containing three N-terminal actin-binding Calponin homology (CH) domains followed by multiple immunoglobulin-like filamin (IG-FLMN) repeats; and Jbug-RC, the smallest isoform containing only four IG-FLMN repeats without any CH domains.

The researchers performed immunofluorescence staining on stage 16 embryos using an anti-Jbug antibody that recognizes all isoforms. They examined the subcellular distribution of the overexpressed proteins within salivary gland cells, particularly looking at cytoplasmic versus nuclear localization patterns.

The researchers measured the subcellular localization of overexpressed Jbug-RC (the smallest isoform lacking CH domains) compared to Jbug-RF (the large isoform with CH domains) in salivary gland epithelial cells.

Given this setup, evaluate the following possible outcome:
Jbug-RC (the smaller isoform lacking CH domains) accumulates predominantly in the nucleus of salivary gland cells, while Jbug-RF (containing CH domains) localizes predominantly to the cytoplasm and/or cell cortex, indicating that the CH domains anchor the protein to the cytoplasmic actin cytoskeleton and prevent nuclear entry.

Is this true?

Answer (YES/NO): NO